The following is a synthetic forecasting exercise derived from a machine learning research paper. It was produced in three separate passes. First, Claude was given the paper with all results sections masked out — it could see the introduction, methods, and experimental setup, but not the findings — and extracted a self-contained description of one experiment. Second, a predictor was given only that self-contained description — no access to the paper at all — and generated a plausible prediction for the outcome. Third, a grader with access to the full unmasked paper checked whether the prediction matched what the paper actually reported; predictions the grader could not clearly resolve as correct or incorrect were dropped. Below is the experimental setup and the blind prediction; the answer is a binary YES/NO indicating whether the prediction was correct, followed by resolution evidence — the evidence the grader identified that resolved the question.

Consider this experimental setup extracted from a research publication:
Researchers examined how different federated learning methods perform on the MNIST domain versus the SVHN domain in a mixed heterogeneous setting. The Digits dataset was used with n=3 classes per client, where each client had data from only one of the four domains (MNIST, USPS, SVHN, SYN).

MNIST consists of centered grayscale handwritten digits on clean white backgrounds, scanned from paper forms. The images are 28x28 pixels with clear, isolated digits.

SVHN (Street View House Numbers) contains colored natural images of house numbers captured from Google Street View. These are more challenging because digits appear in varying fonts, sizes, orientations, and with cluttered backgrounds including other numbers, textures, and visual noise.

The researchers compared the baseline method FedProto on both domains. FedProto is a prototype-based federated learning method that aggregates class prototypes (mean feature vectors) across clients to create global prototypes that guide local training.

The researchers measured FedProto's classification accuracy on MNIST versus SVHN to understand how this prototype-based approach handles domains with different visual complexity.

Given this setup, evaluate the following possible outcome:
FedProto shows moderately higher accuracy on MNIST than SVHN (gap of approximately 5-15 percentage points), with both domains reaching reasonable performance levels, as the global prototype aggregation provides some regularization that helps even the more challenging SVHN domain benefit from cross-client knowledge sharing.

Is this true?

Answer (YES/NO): YES